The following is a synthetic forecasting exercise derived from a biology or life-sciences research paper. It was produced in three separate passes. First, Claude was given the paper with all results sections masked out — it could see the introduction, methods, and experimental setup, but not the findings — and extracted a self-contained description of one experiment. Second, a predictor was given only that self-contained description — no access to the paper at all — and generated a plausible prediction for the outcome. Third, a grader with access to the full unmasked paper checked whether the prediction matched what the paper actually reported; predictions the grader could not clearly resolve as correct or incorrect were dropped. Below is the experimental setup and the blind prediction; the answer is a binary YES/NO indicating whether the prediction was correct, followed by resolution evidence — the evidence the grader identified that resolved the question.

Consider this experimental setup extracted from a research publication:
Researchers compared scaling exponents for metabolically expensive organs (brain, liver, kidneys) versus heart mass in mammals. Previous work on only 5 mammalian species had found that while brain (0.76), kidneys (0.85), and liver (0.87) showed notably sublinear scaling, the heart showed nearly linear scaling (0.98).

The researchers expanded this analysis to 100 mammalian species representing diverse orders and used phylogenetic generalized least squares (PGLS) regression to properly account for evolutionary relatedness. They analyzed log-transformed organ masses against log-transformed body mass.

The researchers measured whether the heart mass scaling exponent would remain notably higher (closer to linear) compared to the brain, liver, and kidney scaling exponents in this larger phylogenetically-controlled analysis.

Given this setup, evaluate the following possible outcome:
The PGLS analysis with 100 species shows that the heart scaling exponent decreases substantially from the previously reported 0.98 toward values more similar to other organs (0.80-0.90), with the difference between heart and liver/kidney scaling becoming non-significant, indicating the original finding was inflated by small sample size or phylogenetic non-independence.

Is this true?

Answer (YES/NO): NO